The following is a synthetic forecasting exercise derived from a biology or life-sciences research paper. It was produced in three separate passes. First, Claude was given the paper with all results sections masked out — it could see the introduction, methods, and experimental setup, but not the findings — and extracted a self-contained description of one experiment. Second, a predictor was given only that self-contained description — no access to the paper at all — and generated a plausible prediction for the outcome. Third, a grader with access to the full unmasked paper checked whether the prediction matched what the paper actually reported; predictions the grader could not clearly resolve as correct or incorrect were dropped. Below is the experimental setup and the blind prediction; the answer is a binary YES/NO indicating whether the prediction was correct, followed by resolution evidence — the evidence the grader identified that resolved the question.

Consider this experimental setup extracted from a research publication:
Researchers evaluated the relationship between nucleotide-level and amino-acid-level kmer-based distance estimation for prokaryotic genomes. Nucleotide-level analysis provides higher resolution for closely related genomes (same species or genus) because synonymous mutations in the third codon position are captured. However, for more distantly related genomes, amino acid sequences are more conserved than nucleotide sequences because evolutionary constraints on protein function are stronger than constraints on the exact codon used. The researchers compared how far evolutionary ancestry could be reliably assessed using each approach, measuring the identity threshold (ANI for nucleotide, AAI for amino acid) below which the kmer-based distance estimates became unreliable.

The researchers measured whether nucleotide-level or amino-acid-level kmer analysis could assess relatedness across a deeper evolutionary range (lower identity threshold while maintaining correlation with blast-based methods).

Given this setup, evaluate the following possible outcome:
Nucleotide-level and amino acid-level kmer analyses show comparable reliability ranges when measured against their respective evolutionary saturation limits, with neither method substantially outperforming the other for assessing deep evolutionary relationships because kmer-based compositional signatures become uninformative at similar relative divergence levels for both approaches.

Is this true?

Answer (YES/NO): NO